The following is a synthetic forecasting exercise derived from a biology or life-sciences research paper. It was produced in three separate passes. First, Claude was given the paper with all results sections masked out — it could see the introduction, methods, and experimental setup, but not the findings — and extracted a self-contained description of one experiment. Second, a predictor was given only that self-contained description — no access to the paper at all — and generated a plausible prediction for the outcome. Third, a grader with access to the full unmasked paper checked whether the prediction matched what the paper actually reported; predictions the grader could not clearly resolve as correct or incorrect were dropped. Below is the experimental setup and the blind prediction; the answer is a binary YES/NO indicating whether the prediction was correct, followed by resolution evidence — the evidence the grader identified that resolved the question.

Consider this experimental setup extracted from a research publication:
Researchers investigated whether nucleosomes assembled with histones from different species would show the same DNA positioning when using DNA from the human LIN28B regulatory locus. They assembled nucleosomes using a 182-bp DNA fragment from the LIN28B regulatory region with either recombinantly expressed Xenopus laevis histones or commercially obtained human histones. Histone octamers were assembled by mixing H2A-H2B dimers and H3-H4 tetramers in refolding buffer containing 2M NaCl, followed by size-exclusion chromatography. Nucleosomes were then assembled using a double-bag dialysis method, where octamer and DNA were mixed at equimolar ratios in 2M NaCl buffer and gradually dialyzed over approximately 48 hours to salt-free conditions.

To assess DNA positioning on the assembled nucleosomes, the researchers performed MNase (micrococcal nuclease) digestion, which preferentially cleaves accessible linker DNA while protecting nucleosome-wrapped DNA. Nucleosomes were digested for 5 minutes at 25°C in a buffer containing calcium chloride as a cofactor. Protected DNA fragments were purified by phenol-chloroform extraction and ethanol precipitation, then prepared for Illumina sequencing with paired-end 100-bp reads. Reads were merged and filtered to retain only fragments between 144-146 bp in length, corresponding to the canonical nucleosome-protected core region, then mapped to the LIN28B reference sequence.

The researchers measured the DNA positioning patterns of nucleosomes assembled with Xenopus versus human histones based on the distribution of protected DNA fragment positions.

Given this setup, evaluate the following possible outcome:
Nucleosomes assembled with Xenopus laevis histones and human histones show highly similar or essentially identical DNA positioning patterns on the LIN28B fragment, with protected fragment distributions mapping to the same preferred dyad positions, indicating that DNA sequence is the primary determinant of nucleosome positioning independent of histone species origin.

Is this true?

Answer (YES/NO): YES